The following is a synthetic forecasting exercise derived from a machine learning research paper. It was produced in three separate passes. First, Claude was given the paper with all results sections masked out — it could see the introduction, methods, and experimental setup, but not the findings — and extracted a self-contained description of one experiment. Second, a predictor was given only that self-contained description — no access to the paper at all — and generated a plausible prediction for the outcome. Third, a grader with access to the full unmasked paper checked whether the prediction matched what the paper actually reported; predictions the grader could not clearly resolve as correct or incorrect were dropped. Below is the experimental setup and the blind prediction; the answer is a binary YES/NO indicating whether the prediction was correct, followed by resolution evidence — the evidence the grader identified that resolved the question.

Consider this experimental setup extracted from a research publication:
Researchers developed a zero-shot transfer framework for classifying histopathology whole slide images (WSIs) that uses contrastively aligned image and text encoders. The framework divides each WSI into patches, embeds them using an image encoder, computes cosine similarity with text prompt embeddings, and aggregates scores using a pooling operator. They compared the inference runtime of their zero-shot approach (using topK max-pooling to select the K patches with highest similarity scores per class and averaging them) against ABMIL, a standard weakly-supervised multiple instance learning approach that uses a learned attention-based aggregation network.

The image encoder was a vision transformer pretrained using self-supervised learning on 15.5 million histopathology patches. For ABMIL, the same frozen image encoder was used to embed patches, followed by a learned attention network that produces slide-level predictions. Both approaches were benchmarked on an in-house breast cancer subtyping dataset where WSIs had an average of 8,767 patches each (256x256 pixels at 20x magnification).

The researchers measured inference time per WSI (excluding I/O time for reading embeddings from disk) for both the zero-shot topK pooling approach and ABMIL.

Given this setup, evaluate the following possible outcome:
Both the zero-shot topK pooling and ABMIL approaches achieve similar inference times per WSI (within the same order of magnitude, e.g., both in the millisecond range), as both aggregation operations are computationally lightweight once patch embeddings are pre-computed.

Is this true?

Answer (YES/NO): YES